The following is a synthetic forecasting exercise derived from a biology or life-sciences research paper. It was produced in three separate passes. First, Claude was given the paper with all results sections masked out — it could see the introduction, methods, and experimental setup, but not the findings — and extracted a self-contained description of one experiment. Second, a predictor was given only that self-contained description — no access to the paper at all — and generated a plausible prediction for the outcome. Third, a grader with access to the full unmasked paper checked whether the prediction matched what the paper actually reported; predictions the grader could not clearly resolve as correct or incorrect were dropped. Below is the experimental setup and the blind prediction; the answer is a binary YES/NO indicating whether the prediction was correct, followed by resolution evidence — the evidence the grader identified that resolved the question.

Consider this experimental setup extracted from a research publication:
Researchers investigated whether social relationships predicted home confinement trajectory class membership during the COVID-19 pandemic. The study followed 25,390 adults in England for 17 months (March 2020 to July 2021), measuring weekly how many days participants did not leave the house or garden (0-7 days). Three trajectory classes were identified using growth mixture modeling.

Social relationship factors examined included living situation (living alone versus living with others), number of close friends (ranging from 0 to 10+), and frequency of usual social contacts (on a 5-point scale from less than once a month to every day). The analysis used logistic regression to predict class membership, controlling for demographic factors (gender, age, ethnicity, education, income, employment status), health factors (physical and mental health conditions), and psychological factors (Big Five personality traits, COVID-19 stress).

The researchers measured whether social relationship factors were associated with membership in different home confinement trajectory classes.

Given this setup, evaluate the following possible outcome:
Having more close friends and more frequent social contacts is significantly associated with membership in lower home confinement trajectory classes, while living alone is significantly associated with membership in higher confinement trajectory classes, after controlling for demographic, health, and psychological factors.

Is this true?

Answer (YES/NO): NO